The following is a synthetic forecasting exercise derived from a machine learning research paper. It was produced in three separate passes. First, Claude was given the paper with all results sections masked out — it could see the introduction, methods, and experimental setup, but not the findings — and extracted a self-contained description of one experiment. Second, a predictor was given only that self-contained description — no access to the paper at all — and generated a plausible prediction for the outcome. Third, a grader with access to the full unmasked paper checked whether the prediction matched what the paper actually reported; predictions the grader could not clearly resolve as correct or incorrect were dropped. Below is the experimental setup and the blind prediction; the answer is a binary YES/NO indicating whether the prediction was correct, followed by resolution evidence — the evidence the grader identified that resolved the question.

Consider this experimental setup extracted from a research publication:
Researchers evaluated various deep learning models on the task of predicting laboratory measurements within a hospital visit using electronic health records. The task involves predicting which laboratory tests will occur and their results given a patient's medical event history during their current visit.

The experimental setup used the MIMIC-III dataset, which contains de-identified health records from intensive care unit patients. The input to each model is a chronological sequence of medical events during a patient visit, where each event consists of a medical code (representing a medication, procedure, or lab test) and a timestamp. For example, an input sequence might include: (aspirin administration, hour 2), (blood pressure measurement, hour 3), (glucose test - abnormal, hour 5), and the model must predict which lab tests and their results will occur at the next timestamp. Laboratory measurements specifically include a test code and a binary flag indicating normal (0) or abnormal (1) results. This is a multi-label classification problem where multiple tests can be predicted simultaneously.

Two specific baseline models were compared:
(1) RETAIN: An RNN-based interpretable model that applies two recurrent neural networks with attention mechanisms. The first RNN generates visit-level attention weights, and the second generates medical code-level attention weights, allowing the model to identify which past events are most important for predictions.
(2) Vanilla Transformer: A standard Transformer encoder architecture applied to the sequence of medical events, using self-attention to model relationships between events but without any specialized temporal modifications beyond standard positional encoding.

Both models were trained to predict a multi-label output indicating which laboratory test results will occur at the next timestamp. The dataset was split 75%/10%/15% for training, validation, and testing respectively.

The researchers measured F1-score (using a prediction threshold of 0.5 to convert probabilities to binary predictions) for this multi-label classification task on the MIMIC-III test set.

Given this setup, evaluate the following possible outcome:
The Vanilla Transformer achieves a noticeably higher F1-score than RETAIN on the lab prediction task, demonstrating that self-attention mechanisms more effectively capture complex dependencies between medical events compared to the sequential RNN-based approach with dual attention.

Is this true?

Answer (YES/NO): NO